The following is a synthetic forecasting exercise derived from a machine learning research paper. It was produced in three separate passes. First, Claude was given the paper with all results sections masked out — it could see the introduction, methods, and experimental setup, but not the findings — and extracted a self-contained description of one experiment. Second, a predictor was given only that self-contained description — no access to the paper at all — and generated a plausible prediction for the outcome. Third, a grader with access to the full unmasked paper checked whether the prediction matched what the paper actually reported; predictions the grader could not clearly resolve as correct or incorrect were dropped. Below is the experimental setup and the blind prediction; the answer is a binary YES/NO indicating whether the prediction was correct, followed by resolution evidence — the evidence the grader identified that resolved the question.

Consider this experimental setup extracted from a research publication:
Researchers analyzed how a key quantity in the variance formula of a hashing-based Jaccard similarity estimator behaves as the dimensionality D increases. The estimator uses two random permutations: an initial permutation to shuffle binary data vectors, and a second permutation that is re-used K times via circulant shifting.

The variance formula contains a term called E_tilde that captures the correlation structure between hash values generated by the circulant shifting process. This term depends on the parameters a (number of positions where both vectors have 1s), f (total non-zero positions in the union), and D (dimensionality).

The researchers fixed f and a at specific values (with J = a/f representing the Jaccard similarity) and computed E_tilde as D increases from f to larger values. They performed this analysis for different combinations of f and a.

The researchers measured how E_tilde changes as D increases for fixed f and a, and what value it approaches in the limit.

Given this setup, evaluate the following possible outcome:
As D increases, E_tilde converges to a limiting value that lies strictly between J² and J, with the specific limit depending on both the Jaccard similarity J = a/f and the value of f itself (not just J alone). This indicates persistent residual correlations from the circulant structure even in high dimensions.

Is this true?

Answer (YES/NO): NO